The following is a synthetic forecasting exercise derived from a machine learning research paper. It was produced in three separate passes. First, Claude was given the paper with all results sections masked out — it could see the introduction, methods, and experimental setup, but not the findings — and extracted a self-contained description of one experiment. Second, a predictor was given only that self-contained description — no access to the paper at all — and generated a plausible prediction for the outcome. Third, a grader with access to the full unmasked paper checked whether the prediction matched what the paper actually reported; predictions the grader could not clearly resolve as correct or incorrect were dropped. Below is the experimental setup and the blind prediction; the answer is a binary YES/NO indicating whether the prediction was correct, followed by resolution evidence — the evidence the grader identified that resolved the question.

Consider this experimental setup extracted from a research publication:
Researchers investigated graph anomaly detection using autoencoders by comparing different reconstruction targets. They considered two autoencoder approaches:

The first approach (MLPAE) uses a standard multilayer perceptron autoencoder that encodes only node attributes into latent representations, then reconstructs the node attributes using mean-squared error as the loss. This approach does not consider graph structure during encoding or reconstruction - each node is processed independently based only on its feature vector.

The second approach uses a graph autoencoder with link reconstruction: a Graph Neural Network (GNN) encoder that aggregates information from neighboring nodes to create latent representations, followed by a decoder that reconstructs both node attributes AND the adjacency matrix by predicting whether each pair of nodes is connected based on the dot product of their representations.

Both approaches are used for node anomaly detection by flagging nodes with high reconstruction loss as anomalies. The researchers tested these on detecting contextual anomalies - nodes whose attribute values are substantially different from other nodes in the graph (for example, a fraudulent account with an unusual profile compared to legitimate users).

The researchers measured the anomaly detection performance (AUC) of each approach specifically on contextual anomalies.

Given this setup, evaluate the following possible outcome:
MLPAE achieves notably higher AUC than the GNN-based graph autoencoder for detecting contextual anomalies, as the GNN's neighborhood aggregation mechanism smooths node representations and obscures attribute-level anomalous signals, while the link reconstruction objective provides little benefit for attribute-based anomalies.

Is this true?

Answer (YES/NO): NO